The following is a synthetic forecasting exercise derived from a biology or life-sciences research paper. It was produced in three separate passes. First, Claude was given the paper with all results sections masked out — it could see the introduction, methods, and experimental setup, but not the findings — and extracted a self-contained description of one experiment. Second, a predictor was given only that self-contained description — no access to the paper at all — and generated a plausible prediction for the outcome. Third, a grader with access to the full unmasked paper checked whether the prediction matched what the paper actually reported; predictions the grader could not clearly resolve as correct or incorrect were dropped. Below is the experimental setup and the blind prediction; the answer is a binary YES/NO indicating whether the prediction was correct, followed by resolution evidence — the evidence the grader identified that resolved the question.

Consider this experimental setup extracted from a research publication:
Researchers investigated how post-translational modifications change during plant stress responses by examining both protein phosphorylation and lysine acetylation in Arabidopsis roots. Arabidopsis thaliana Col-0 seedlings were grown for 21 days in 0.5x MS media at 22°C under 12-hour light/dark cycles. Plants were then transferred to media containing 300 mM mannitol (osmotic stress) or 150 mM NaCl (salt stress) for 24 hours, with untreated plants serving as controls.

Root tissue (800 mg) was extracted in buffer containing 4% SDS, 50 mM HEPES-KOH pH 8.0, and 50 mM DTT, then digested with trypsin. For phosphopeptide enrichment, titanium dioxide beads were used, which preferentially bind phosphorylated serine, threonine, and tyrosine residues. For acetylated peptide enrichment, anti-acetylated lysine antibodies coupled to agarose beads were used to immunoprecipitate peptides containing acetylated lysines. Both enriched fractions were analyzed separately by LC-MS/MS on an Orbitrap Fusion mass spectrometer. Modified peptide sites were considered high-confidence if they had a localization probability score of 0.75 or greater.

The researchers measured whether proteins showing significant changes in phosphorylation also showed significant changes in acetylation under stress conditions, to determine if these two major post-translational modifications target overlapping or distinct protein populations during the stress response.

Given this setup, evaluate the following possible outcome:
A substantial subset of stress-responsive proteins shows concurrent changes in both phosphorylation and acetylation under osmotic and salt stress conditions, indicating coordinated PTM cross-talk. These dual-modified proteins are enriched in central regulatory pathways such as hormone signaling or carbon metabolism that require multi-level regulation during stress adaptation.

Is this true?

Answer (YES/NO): NO